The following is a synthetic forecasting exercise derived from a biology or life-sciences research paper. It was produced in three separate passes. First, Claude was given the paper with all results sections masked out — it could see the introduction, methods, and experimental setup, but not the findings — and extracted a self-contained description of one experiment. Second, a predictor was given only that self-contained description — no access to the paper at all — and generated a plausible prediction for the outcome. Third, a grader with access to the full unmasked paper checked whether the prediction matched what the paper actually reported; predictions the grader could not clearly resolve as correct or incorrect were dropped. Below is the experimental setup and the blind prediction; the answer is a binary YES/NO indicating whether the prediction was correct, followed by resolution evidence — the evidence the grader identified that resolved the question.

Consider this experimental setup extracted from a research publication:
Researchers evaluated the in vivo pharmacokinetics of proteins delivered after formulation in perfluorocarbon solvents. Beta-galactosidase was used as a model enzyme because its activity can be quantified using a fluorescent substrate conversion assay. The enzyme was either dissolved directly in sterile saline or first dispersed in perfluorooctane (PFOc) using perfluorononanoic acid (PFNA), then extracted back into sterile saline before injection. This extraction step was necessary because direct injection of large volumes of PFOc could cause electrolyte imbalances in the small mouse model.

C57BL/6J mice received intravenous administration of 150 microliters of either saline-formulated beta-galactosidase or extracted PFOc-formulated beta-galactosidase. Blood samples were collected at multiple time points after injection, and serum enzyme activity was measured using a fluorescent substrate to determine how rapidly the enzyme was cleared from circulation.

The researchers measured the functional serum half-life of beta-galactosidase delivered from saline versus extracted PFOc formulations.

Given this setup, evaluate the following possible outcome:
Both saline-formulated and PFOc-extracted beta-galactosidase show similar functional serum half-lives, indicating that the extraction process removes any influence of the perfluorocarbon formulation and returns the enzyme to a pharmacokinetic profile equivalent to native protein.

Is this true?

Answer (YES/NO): YES